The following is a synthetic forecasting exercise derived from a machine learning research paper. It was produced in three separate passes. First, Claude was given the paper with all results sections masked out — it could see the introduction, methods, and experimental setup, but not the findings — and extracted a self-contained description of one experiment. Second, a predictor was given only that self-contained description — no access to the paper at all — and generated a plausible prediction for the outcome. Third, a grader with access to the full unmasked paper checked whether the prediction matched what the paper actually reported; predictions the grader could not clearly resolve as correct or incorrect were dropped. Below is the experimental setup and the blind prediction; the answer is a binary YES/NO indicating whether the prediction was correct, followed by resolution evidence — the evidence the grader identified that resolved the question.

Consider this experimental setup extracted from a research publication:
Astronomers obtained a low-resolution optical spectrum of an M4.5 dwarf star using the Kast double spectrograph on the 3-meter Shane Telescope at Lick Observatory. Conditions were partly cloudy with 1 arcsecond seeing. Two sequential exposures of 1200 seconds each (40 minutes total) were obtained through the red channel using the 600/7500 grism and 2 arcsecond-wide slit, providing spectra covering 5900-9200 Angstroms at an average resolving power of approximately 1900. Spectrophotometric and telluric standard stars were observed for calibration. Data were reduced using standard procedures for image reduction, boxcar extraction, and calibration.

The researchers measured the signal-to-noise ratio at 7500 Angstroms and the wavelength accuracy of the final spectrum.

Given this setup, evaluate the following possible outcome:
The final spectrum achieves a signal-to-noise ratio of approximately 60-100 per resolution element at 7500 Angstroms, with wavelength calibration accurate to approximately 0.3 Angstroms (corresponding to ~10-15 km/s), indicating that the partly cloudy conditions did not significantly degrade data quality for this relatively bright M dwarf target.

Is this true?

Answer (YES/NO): NO